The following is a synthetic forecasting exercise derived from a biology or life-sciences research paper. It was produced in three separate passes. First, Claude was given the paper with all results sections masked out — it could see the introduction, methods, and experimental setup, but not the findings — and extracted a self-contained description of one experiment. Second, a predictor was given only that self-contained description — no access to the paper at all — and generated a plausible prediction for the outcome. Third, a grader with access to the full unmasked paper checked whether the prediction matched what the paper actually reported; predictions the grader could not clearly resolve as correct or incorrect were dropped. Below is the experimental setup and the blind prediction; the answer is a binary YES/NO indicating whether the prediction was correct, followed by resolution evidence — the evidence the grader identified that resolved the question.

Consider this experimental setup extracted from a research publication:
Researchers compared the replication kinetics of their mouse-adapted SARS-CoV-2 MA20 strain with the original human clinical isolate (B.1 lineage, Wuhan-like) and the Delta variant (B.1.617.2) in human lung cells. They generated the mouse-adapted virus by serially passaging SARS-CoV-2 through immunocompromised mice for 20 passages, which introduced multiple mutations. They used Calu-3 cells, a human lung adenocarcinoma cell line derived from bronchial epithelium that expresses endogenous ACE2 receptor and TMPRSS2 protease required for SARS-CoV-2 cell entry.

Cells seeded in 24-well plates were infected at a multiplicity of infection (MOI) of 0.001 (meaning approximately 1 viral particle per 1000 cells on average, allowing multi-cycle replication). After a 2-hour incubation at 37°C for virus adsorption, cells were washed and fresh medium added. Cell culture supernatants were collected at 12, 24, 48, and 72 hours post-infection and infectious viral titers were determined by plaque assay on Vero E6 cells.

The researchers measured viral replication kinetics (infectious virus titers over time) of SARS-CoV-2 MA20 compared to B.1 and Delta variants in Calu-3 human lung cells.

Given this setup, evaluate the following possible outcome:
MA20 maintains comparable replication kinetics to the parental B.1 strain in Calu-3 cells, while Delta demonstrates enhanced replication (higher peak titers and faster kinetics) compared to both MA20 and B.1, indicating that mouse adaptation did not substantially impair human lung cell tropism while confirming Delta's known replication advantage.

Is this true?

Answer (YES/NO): NO